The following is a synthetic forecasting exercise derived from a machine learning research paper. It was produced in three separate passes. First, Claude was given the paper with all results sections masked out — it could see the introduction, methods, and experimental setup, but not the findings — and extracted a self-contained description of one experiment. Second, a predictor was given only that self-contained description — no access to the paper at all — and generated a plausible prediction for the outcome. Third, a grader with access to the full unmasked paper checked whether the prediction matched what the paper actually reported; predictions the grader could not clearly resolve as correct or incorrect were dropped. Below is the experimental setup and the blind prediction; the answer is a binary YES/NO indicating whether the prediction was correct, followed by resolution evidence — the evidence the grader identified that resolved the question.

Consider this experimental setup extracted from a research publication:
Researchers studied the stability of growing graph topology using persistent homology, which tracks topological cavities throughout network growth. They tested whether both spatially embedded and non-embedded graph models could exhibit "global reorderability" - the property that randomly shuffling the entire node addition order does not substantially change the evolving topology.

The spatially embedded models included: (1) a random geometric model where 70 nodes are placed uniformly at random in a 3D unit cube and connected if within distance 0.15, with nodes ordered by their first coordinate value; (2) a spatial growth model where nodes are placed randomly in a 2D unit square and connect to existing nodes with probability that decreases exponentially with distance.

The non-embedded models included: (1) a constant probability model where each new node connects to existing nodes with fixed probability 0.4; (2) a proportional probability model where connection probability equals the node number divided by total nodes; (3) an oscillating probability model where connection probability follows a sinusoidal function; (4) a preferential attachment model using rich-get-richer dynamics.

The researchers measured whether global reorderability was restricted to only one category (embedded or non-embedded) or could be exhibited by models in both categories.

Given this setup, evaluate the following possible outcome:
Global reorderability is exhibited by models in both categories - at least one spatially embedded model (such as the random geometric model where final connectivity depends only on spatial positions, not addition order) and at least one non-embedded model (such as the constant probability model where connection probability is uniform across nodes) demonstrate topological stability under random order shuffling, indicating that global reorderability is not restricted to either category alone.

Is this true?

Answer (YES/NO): YES